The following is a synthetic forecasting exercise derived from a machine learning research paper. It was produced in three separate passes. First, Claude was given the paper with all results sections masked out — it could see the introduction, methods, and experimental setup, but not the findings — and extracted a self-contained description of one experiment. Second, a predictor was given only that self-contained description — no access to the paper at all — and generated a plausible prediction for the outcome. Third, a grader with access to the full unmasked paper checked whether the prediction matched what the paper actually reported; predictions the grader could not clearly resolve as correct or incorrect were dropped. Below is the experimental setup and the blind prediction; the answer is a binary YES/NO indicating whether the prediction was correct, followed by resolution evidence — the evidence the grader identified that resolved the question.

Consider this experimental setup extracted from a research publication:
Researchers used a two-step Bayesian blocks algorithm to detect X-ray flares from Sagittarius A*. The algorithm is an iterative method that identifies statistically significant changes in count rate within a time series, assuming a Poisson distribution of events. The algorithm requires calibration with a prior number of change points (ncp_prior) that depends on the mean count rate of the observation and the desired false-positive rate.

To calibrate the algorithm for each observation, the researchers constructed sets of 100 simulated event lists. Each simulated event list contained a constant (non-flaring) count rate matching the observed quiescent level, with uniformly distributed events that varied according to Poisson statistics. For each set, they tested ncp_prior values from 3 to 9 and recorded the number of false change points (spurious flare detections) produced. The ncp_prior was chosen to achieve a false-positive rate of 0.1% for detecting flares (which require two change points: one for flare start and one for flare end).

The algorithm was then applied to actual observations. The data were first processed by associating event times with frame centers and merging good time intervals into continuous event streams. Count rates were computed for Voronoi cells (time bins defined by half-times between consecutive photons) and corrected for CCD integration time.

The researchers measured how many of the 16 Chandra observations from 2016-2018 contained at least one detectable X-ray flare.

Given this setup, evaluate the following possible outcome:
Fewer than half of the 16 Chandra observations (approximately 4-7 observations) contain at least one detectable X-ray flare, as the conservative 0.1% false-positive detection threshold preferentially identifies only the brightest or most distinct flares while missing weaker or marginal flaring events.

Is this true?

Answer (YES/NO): YES